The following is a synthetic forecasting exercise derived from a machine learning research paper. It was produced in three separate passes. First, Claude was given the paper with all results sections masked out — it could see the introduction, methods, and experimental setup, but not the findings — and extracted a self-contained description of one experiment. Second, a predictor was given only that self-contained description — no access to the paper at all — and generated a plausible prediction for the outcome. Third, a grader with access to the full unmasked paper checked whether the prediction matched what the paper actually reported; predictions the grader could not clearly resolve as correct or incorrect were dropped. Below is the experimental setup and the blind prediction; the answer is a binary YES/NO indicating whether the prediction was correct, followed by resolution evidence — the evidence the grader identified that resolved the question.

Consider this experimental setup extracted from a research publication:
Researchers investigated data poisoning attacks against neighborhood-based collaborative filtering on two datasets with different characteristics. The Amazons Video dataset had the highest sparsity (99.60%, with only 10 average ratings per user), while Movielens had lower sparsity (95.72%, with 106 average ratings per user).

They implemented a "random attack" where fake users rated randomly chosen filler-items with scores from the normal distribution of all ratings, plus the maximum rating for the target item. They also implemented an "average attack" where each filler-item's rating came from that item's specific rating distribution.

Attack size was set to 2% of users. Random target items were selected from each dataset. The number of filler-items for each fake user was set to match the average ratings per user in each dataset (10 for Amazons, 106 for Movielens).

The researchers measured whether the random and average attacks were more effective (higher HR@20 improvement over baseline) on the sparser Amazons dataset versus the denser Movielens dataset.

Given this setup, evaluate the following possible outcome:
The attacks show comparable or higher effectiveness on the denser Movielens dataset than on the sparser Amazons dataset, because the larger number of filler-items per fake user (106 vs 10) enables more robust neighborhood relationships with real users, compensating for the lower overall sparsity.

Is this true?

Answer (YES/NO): NO